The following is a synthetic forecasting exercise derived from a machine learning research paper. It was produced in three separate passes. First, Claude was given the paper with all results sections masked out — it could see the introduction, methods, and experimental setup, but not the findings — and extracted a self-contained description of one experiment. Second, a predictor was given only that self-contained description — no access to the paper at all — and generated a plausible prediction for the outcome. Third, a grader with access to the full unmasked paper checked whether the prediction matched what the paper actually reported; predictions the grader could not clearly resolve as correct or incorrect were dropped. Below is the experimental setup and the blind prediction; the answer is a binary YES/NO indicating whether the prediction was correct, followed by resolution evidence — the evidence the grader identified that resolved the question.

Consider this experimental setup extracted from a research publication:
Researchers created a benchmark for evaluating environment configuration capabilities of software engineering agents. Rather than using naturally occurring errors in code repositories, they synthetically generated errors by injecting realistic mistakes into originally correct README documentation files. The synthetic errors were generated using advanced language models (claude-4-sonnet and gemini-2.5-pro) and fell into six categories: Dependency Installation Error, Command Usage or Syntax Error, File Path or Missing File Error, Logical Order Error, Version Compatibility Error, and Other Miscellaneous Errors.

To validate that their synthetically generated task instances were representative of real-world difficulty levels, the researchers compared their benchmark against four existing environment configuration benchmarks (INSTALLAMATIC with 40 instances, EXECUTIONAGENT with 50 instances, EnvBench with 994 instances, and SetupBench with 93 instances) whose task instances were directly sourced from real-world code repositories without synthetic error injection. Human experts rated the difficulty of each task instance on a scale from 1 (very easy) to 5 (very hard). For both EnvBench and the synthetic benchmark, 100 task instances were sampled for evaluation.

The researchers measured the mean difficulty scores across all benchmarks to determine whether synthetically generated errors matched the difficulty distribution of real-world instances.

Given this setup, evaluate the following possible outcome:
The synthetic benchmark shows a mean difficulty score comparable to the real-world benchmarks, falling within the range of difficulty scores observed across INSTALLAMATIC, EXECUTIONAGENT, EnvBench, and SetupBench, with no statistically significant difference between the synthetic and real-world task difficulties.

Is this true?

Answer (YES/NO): YES